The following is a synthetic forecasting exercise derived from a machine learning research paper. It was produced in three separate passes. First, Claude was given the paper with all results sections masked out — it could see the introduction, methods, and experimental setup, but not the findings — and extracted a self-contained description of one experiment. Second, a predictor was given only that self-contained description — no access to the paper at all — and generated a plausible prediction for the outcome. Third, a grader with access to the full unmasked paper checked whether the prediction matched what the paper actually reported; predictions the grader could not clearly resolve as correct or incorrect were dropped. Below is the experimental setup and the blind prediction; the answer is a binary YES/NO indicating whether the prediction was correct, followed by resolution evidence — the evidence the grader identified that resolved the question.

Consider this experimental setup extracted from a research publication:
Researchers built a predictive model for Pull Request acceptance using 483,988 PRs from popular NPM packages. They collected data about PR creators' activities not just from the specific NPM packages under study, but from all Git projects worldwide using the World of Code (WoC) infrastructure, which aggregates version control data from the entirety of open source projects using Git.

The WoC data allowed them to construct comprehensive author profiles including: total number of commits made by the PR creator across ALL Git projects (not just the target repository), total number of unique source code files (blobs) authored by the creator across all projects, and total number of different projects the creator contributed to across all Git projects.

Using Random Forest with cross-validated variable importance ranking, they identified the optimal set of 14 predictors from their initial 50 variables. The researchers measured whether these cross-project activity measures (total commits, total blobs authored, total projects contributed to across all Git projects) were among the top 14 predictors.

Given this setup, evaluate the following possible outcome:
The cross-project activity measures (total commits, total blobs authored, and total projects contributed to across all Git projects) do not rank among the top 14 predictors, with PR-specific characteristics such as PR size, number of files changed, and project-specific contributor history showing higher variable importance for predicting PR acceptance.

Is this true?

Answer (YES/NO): NO